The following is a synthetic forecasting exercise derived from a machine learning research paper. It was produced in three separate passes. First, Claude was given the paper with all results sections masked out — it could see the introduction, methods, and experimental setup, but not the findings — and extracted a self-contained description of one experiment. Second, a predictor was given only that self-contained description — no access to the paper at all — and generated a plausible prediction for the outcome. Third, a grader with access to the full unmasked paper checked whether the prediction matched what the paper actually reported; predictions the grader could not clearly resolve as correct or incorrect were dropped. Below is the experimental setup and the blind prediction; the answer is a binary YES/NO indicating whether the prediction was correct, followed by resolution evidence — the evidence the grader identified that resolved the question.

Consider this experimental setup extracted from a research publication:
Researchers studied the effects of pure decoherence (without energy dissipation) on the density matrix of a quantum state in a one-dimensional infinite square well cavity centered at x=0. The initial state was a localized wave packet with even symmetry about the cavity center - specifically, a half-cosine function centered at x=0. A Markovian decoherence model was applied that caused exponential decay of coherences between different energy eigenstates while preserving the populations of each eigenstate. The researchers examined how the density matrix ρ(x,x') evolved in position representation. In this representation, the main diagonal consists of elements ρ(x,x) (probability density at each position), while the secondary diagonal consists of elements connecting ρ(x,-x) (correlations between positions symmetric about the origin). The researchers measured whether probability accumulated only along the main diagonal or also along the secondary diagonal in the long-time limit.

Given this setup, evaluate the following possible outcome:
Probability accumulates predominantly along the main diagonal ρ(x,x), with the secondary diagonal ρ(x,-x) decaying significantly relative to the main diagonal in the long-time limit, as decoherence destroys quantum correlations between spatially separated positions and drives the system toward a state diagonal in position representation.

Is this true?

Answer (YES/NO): NO